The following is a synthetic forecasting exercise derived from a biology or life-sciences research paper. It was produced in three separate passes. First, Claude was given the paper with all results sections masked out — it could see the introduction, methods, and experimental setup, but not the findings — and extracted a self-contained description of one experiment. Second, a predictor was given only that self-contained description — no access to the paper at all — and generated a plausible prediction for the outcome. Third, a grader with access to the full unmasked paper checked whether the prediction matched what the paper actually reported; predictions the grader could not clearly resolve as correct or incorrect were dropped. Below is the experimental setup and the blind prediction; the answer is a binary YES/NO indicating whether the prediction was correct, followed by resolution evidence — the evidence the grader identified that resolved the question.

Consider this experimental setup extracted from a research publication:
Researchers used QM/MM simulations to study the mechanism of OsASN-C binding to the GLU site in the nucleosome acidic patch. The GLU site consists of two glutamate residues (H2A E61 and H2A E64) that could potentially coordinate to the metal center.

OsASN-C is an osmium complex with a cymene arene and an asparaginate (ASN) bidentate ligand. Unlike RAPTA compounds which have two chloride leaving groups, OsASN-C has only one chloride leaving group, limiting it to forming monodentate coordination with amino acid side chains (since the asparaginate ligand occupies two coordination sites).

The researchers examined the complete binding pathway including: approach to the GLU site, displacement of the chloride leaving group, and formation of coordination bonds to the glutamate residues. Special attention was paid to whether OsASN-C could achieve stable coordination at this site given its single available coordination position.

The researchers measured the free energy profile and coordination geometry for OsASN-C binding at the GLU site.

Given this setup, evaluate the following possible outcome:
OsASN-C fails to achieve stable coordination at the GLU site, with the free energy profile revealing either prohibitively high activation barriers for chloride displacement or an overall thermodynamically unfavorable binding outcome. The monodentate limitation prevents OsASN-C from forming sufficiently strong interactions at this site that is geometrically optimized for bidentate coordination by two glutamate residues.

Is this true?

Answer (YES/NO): NO